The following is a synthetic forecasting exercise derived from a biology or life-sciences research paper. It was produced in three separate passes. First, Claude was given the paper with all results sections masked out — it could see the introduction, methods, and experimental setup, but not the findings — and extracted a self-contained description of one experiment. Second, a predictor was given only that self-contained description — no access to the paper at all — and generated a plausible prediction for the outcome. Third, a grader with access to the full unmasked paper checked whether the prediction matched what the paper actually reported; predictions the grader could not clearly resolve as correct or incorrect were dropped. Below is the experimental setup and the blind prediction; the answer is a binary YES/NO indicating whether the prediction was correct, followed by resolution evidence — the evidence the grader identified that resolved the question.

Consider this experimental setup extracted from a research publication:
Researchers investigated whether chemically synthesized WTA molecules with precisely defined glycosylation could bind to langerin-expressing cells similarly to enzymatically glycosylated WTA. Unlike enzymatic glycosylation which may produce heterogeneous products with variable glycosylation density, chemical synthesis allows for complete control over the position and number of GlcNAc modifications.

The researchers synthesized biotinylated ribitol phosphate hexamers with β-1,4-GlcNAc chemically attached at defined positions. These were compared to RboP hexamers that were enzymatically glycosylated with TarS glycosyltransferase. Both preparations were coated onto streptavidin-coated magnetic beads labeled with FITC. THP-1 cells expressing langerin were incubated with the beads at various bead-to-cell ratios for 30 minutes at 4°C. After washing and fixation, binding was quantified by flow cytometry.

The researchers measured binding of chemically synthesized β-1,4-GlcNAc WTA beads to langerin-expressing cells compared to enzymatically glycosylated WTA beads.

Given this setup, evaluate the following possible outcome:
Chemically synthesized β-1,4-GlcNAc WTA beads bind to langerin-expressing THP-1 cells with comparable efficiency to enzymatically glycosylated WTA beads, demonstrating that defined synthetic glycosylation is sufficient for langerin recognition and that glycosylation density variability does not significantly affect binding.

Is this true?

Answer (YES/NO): NO